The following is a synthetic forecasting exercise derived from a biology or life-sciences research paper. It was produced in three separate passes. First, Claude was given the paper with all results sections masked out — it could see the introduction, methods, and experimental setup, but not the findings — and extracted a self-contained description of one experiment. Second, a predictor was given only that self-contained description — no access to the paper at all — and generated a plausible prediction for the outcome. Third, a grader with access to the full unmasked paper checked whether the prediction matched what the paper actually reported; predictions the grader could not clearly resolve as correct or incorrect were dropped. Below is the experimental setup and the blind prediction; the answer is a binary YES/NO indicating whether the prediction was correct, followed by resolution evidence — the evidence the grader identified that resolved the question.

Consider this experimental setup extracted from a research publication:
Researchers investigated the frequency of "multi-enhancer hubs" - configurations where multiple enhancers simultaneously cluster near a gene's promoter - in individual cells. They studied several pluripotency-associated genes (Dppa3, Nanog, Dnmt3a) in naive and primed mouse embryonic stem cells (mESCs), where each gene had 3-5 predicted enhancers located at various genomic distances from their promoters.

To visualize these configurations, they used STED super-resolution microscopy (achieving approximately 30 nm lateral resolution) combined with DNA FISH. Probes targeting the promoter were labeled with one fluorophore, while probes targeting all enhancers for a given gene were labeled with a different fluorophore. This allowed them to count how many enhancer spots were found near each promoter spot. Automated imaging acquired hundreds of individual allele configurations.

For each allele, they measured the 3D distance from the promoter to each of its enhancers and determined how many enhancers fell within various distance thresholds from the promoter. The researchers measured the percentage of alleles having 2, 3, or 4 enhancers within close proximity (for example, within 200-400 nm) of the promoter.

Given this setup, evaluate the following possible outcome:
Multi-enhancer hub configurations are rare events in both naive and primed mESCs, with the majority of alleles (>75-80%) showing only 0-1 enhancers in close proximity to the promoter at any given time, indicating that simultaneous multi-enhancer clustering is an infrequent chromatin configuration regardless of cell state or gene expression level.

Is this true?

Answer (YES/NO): YES